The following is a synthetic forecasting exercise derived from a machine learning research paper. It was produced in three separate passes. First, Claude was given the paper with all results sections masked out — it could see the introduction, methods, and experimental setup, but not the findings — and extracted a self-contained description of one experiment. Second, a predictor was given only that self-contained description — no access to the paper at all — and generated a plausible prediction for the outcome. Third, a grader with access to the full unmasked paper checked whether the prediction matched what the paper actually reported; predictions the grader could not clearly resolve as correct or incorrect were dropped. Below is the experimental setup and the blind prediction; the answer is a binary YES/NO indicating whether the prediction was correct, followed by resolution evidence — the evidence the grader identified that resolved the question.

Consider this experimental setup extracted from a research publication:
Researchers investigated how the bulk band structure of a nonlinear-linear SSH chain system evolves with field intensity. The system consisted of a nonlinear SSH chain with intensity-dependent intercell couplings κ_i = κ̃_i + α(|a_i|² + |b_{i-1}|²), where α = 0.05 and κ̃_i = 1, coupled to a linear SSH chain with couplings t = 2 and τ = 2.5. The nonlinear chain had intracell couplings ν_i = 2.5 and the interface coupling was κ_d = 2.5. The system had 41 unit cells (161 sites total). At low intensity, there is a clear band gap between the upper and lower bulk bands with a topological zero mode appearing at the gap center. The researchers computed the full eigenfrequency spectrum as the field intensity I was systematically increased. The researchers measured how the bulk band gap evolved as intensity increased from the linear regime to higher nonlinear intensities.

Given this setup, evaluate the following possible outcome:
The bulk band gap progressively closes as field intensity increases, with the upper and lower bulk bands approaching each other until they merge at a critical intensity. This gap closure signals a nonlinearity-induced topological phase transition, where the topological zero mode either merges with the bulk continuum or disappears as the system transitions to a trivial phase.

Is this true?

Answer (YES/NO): NO